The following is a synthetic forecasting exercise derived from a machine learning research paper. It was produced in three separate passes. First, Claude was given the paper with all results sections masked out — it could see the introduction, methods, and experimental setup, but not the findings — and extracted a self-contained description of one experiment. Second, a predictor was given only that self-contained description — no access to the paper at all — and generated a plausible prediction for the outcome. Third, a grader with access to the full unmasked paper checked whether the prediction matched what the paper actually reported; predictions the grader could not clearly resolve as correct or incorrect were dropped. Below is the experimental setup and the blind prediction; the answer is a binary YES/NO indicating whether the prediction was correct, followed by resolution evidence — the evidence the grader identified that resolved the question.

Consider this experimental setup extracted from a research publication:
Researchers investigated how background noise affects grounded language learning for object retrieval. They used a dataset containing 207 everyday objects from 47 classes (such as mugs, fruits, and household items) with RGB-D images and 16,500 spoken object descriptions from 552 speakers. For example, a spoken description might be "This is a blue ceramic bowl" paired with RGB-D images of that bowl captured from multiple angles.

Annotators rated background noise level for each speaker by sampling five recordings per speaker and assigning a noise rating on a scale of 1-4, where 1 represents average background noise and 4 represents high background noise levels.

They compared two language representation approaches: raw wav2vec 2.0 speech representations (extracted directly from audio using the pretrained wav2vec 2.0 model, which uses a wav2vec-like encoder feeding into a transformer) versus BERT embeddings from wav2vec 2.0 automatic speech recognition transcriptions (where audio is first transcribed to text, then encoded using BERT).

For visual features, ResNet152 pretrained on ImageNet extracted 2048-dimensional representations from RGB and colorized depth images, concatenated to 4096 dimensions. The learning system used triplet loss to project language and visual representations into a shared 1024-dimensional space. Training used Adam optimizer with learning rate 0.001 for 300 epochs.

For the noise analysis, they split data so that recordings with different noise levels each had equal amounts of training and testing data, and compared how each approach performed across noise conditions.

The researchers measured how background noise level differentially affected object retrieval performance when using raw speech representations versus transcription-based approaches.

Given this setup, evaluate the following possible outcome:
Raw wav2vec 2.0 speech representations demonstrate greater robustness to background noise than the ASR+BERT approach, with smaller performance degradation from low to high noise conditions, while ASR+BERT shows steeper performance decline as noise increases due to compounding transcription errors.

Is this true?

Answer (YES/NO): NO